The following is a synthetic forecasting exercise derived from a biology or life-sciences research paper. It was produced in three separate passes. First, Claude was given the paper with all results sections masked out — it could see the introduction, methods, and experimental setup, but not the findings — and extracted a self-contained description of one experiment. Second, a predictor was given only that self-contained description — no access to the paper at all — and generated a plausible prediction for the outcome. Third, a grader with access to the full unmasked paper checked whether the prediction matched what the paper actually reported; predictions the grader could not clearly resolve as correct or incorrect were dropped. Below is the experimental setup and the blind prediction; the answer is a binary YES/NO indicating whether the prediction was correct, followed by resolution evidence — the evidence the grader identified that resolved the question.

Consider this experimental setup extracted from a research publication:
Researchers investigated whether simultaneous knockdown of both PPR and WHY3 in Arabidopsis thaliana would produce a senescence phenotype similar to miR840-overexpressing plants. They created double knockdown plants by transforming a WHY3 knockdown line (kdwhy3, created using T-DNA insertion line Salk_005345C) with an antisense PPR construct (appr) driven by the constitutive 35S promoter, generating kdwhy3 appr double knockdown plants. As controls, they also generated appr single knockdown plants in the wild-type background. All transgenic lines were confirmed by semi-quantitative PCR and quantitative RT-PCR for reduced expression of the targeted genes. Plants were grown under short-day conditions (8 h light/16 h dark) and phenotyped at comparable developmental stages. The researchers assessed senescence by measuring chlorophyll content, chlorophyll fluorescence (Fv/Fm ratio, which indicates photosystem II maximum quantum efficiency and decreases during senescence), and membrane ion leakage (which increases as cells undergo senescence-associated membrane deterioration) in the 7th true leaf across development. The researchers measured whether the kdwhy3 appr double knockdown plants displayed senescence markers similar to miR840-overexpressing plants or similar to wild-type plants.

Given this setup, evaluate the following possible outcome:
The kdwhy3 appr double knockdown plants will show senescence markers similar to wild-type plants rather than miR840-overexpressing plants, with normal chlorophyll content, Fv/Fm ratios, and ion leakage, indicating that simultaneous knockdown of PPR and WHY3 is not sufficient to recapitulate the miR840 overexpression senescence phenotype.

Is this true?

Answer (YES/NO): NO